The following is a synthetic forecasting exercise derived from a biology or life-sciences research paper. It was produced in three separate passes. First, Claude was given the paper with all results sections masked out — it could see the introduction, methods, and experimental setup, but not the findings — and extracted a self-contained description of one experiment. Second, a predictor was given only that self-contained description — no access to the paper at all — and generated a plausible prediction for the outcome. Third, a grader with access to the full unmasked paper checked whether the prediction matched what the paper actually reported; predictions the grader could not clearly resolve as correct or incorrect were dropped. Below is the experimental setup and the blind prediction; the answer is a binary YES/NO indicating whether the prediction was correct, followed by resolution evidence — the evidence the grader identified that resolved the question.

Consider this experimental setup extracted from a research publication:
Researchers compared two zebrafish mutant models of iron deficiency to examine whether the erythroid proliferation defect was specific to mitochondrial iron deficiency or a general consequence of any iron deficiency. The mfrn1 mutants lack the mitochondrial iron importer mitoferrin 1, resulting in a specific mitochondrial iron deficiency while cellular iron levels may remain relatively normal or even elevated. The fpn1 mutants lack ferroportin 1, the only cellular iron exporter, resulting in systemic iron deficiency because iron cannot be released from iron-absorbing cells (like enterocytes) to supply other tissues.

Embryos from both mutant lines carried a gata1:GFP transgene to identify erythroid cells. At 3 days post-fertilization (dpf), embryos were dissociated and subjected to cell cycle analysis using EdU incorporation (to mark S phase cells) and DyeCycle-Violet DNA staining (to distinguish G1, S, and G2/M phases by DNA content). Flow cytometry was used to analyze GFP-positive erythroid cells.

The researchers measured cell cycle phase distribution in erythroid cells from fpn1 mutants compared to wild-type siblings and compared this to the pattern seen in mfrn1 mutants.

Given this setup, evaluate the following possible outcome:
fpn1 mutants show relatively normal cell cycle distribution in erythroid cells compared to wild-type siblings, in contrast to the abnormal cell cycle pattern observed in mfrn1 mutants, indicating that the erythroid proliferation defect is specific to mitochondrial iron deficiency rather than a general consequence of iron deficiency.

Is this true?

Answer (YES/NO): YES